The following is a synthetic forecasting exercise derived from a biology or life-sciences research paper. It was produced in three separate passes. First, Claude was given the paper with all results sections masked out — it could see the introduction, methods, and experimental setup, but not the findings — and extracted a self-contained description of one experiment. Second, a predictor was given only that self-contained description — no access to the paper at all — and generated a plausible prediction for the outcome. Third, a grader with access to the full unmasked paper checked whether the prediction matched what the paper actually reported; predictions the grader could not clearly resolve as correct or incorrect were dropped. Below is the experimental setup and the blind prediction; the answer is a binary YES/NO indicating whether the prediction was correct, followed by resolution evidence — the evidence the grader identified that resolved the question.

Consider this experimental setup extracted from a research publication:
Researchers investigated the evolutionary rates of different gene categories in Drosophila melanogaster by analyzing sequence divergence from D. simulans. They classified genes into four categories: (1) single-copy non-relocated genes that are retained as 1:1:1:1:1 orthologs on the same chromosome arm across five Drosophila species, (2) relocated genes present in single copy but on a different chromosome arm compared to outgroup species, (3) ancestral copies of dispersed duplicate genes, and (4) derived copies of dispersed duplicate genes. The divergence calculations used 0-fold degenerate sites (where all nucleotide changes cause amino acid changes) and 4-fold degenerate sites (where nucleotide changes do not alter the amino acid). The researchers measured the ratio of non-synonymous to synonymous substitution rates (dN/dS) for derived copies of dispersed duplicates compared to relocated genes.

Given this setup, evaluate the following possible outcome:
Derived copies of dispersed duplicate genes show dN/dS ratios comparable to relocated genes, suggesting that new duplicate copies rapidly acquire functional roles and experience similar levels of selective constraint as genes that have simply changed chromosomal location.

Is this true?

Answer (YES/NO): NO